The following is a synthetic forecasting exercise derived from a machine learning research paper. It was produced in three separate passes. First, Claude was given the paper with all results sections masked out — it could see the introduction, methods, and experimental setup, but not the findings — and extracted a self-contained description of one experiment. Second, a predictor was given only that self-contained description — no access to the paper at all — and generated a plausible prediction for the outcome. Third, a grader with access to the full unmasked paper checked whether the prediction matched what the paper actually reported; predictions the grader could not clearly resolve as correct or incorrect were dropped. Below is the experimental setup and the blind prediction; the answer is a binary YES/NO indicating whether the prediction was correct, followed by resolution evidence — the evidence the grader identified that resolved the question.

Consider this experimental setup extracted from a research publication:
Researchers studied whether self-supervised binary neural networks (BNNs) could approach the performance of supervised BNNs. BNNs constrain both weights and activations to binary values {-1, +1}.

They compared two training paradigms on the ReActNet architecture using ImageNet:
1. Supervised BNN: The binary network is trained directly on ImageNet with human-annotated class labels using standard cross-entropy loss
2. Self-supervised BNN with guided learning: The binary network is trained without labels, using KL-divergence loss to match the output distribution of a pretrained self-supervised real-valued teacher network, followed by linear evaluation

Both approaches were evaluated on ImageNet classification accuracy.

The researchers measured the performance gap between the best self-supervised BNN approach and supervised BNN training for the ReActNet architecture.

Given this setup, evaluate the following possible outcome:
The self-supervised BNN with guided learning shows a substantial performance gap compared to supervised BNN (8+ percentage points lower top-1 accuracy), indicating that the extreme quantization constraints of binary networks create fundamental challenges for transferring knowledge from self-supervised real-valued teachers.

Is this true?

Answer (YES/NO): NO